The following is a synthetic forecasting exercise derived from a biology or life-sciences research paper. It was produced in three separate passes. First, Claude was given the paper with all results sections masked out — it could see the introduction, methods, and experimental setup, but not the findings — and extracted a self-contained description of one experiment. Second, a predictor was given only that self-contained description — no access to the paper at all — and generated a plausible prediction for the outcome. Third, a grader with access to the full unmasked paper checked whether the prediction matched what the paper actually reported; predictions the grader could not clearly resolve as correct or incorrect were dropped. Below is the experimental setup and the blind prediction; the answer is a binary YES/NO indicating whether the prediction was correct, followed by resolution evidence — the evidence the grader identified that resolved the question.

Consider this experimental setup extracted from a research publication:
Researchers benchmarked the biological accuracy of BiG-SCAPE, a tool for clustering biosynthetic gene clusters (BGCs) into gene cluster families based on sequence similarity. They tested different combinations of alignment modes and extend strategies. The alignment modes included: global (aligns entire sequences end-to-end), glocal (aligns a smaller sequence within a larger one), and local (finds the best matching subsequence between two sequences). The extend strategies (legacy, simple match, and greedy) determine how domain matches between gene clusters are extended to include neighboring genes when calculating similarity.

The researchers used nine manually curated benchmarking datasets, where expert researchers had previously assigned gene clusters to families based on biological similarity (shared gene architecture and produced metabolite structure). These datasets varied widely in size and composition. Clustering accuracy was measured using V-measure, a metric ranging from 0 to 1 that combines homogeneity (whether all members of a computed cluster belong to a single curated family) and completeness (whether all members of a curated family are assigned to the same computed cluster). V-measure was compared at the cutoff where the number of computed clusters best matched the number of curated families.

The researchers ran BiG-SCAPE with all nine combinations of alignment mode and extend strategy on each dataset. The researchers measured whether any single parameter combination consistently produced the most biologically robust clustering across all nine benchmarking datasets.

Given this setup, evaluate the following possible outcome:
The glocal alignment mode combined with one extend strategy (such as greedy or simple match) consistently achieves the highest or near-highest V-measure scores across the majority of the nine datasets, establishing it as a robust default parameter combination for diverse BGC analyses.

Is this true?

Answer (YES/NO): NO